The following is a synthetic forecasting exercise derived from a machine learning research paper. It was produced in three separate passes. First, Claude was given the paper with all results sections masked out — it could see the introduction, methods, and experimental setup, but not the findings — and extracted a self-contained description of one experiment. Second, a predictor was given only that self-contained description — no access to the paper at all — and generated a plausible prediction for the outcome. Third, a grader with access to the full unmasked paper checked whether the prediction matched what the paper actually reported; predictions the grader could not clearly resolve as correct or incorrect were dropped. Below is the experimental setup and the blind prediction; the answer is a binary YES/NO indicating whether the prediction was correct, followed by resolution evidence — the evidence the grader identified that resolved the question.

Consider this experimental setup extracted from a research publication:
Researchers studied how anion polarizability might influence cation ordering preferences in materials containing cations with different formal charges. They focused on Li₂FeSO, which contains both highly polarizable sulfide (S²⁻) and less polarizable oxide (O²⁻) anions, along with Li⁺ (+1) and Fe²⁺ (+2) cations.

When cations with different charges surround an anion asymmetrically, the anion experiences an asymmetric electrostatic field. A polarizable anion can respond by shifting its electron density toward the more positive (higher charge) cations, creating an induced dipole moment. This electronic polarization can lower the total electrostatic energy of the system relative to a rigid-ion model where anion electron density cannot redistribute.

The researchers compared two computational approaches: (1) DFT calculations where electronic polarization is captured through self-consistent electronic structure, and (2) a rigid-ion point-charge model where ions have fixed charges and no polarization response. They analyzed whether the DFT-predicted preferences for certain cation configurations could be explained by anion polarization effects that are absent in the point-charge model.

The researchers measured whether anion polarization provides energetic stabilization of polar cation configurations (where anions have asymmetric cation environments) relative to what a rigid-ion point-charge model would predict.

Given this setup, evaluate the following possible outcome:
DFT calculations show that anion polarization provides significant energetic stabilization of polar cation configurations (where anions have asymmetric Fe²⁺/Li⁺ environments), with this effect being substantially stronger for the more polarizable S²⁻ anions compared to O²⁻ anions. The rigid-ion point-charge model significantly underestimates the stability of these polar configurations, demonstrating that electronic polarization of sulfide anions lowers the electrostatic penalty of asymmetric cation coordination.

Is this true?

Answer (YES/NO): NO